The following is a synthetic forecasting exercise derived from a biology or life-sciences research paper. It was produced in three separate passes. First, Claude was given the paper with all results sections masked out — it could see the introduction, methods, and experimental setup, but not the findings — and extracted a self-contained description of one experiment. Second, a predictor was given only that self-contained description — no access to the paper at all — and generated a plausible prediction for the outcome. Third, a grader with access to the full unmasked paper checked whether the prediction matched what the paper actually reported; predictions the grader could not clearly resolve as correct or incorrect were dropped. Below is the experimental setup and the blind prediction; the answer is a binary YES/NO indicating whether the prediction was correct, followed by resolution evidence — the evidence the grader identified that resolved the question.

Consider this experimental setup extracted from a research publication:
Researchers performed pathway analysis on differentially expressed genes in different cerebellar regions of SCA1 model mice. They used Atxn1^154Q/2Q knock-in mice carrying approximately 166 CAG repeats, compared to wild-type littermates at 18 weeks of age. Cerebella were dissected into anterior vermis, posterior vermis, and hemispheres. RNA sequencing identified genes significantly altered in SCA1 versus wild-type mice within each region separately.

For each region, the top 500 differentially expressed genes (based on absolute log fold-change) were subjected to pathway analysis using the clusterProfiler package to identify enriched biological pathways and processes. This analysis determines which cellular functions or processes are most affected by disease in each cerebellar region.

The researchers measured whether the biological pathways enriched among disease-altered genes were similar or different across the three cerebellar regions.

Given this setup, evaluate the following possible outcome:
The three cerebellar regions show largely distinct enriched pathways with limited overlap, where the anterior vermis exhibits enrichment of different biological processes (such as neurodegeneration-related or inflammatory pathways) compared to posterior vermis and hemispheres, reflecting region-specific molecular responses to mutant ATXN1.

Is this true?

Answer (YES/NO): NO